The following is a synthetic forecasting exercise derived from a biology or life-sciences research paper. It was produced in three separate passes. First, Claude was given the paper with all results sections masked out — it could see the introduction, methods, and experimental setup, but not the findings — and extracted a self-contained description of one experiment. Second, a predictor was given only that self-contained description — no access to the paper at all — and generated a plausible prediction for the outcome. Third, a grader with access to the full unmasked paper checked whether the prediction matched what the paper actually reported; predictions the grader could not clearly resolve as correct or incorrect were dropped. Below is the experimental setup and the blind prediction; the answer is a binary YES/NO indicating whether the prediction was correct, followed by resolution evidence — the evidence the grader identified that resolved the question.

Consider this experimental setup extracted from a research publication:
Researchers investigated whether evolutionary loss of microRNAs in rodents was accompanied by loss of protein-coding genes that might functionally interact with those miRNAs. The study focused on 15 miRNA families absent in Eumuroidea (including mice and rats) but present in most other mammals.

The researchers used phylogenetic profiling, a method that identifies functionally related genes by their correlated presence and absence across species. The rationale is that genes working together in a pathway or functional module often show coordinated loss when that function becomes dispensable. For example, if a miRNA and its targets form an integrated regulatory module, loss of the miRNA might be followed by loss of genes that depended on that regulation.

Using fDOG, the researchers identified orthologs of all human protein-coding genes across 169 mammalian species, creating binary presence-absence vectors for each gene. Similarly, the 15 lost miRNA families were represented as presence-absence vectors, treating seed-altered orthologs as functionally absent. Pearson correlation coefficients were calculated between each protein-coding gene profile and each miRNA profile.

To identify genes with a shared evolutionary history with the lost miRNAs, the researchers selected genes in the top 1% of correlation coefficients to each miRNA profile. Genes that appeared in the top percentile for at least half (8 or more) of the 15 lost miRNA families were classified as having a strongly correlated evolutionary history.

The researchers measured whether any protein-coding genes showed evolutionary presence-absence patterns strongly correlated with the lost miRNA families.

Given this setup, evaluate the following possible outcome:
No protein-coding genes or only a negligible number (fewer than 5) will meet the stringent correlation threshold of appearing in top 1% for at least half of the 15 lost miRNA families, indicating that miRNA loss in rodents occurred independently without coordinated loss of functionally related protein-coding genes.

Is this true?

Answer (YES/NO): NO